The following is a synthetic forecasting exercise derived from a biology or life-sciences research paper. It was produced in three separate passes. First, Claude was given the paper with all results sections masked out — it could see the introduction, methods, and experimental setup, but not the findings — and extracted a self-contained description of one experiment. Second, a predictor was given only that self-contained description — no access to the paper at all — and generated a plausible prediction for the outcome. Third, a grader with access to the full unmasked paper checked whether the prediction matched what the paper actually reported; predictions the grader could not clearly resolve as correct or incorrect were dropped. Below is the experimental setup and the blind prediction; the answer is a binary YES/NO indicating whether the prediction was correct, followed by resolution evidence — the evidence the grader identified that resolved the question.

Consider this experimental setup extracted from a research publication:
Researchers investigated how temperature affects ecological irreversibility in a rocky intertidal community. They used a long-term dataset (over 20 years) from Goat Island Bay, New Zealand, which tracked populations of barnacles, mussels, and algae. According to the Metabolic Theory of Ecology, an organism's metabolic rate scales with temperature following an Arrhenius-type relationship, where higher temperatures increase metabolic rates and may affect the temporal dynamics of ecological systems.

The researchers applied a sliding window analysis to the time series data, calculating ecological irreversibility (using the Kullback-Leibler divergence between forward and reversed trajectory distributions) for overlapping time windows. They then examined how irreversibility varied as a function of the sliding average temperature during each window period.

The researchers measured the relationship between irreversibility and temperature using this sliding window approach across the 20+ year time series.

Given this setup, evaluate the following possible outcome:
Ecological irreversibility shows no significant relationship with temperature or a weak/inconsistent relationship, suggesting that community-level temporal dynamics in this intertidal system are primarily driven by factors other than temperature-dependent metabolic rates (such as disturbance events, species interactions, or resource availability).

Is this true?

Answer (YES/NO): NO